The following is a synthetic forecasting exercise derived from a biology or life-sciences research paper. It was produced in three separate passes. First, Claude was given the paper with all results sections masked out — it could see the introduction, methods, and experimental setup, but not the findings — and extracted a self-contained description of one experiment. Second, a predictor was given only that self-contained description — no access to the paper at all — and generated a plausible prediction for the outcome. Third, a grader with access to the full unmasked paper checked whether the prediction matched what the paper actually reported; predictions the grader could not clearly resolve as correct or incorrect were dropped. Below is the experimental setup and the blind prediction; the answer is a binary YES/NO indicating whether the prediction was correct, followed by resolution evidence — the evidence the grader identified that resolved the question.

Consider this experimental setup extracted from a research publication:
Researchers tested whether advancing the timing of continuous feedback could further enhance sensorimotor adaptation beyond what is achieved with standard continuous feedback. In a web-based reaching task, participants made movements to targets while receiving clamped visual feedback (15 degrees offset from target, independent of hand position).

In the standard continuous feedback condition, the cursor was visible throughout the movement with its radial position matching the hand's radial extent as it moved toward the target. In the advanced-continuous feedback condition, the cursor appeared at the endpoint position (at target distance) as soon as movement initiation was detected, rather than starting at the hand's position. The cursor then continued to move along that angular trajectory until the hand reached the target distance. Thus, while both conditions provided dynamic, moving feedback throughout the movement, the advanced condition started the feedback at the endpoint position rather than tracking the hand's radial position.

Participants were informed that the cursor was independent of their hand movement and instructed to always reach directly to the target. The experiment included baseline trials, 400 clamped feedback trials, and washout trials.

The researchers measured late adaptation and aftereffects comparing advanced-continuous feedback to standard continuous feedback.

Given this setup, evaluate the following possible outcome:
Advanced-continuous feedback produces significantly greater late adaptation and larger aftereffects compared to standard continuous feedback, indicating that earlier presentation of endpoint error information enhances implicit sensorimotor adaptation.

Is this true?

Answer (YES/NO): NO